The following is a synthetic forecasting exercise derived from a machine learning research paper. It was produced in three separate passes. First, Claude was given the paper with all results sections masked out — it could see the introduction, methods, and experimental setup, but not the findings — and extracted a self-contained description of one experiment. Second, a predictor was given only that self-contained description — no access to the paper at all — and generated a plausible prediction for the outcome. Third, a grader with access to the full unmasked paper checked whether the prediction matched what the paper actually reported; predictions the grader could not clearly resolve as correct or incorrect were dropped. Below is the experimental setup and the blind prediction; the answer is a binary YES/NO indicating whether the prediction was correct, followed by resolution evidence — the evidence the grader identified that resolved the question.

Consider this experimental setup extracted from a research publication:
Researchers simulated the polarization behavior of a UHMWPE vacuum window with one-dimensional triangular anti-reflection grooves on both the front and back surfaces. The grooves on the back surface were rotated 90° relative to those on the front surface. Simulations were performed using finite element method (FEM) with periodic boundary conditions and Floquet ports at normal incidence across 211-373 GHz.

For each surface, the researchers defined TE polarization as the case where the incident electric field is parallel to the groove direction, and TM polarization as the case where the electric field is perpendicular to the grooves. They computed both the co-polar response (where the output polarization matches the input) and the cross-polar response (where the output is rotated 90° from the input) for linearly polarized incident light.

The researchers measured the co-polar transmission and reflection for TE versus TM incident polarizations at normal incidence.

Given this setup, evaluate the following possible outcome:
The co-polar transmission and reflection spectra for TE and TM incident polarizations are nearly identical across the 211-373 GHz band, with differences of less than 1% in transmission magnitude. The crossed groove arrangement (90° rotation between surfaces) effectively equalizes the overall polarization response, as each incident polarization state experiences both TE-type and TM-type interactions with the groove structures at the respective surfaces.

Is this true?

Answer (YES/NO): YES